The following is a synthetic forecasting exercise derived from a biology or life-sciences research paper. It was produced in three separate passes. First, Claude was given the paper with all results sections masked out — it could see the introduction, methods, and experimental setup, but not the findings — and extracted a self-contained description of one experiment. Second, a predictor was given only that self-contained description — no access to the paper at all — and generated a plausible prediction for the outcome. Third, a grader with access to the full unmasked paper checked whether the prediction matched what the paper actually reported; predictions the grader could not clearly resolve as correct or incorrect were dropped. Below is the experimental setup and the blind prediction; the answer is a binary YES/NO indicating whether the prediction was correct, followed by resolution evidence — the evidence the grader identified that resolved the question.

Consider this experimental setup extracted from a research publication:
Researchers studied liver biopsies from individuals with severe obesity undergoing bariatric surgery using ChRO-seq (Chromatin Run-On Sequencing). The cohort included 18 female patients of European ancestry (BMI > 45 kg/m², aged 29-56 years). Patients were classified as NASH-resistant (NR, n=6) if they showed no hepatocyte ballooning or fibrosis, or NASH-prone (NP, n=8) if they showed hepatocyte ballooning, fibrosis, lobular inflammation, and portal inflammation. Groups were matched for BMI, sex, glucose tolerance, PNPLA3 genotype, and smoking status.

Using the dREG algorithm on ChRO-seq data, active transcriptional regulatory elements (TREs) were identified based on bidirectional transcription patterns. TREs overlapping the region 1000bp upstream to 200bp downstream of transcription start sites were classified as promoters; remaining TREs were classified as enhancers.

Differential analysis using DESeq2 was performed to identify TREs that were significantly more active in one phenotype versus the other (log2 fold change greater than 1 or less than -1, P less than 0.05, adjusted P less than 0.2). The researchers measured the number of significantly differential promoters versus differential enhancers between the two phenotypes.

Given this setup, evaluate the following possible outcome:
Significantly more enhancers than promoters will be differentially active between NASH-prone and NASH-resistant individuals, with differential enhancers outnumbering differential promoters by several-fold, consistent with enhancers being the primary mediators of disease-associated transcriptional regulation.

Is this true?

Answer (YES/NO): NO